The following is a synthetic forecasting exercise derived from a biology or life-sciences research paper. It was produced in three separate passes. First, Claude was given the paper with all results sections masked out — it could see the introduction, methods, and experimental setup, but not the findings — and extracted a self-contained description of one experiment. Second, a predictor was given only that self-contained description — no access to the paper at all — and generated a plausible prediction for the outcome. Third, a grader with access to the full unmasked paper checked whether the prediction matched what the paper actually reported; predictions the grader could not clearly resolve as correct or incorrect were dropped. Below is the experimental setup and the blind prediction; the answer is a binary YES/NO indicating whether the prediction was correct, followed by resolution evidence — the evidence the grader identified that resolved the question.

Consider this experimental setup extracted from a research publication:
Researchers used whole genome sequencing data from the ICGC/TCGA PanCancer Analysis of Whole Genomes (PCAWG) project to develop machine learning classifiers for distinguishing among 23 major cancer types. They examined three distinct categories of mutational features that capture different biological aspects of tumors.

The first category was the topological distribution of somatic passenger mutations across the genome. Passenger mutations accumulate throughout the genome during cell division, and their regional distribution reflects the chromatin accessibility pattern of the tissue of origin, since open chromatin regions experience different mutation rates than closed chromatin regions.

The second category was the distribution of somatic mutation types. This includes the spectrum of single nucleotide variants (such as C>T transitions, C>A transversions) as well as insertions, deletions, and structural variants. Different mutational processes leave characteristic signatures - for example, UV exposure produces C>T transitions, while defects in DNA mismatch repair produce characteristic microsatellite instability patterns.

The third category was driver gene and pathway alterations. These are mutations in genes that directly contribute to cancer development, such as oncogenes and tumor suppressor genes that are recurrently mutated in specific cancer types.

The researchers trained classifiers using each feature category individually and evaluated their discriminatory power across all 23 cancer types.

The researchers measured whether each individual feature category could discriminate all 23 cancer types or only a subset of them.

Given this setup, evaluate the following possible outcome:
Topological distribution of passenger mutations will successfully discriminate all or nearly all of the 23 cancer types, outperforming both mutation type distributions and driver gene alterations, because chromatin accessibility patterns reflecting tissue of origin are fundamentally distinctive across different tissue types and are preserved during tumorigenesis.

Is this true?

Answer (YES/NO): NO